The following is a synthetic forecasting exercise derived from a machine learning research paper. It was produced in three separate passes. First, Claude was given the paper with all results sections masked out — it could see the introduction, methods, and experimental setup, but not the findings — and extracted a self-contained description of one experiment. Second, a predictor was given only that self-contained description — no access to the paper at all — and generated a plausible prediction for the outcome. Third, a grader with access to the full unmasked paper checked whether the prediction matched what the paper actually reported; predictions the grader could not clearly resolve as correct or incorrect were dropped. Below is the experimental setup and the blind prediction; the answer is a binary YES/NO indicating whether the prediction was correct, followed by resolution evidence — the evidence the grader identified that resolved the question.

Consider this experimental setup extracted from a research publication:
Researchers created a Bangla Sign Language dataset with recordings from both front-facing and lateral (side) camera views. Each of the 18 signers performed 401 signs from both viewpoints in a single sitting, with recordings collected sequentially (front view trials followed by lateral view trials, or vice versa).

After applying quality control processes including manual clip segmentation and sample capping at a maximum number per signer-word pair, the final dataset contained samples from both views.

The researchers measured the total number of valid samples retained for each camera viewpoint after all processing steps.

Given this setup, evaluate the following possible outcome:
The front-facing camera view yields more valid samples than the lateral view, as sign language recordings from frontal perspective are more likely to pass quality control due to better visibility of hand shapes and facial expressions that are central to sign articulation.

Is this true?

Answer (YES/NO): YES